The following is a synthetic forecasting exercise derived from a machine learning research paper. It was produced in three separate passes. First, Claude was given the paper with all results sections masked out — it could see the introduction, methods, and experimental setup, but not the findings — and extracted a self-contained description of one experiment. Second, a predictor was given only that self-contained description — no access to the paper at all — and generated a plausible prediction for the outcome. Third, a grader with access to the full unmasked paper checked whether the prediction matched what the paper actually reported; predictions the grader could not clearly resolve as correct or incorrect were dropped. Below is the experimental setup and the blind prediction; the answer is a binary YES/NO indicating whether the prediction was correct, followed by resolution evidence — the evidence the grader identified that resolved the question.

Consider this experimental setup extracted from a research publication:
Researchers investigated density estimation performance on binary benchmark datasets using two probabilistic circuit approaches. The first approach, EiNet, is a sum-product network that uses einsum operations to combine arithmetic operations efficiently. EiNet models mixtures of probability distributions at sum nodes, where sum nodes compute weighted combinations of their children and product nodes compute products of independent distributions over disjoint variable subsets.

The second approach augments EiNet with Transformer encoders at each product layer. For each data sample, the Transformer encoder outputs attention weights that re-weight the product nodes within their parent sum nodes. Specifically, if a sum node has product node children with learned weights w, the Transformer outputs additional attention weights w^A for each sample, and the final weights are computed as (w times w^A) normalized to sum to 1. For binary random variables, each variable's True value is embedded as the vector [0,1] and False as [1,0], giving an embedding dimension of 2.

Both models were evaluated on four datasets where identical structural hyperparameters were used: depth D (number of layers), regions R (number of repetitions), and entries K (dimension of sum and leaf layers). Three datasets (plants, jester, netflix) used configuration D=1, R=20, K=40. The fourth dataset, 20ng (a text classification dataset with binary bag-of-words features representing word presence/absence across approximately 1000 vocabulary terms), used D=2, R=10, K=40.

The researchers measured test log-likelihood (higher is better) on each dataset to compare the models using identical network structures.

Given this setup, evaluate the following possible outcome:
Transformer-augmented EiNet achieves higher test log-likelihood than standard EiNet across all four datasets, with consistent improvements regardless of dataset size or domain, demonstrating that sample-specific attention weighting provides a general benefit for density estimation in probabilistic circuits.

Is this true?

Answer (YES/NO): NO